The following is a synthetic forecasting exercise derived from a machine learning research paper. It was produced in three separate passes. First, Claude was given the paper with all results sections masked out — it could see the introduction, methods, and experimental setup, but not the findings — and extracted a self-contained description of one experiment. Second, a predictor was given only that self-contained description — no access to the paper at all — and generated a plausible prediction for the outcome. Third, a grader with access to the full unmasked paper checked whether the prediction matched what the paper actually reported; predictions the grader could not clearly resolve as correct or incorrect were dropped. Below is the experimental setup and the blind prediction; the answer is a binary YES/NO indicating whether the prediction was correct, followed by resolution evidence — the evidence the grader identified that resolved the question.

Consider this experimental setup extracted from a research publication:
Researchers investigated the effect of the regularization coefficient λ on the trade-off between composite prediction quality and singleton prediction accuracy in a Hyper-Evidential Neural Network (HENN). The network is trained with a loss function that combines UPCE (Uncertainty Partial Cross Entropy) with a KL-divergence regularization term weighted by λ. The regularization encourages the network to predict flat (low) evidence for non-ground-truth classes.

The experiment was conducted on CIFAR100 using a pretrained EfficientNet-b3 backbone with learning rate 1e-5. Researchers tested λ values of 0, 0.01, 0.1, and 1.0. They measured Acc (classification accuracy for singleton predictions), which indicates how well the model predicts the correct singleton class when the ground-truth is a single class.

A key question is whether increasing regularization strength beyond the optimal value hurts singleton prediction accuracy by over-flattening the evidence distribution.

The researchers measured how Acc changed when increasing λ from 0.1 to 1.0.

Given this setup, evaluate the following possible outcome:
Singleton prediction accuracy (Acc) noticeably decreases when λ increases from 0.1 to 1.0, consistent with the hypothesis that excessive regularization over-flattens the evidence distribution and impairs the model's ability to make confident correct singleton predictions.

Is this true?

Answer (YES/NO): YES